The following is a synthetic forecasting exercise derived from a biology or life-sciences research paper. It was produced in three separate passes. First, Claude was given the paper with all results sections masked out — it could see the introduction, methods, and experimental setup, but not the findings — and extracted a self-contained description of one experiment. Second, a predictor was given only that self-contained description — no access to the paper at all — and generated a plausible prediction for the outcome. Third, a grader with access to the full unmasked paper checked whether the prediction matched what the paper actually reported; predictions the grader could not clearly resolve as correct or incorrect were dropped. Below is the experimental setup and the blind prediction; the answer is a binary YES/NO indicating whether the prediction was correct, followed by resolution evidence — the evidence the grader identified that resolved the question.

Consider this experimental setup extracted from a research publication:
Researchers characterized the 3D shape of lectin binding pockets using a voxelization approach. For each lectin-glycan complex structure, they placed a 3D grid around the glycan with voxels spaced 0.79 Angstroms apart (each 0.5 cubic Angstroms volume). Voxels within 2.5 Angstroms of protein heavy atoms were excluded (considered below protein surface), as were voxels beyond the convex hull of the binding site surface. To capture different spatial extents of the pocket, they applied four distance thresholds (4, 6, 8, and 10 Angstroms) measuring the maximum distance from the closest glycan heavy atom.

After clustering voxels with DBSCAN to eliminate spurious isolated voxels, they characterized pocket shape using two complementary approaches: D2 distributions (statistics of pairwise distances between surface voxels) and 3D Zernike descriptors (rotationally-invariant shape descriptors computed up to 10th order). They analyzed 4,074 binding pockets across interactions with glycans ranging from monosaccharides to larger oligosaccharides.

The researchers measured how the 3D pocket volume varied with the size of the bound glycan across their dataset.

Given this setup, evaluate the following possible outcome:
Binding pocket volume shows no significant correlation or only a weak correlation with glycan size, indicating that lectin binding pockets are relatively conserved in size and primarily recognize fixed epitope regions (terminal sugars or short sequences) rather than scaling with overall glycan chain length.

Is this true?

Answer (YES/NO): NO